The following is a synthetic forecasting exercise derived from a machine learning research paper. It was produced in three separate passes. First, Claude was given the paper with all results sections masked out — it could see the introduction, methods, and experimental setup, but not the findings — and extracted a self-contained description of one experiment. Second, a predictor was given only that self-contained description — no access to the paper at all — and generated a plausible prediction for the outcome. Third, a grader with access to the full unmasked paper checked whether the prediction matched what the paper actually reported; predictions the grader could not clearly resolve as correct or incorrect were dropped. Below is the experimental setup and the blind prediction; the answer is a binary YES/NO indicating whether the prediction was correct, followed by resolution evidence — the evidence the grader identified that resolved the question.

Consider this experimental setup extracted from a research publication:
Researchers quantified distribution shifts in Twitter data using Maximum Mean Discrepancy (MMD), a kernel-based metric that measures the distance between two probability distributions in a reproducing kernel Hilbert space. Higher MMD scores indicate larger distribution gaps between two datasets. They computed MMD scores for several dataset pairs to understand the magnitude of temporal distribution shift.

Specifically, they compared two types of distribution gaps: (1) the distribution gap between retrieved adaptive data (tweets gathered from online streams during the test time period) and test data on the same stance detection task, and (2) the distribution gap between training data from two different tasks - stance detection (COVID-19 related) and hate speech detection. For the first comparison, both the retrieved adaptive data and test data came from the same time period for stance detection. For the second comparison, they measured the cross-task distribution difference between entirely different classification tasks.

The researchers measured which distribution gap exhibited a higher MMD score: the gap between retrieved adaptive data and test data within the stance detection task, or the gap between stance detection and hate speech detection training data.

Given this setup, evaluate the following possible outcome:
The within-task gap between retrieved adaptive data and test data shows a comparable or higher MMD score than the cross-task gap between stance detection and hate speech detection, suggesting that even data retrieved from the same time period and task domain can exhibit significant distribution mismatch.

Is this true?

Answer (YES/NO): YES